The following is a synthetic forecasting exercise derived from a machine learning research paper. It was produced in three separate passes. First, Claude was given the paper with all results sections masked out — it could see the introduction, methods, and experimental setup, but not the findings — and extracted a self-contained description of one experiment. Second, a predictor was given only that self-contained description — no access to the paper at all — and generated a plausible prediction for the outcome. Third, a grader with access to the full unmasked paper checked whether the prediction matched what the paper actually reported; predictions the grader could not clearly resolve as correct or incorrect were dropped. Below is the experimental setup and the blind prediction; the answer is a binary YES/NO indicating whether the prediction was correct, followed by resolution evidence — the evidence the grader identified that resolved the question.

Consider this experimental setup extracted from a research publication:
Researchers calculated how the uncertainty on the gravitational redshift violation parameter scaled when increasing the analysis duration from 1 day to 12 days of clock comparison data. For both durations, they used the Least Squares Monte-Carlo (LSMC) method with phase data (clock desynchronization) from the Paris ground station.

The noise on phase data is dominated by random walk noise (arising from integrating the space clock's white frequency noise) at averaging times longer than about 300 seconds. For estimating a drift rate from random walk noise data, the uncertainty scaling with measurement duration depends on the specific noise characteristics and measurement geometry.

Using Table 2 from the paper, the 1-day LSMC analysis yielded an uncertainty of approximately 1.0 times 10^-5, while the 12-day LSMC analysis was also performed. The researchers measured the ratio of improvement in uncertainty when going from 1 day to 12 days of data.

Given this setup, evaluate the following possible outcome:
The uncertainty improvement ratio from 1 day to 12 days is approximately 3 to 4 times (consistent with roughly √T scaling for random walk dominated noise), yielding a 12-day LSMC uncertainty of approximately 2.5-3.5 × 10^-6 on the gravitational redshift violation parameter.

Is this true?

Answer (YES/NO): YES